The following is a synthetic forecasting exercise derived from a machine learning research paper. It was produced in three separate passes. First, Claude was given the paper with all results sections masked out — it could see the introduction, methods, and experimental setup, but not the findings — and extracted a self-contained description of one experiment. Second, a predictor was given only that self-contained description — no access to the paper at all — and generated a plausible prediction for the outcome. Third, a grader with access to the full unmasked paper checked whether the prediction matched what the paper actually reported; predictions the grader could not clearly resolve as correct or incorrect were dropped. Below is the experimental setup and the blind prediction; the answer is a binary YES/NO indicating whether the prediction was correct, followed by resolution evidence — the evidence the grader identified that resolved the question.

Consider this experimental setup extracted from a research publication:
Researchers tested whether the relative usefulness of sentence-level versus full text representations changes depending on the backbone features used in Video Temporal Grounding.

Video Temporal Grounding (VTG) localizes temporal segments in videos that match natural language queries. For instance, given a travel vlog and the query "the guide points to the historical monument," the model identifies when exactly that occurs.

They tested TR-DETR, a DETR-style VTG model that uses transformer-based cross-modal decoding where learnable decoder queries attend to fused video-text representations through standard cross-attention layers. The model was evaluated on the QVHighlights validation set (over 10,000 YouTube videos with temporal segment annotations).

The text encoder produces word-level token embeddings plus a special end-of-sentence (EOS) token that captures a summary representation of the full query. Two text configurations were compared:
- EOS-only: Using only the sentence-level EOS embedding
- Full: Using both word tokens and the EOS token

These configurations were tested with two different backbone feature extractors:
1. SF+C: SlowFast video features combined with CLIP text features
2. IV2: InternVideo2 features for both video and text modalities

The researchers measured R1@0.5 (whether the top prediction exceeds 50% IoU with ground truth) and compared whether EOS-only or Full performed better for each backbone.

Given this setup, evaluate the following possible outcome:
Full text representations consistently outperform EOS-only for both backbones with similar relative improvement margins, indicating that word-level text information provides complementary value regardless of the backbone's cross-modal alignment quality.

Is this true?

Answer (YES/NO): NO